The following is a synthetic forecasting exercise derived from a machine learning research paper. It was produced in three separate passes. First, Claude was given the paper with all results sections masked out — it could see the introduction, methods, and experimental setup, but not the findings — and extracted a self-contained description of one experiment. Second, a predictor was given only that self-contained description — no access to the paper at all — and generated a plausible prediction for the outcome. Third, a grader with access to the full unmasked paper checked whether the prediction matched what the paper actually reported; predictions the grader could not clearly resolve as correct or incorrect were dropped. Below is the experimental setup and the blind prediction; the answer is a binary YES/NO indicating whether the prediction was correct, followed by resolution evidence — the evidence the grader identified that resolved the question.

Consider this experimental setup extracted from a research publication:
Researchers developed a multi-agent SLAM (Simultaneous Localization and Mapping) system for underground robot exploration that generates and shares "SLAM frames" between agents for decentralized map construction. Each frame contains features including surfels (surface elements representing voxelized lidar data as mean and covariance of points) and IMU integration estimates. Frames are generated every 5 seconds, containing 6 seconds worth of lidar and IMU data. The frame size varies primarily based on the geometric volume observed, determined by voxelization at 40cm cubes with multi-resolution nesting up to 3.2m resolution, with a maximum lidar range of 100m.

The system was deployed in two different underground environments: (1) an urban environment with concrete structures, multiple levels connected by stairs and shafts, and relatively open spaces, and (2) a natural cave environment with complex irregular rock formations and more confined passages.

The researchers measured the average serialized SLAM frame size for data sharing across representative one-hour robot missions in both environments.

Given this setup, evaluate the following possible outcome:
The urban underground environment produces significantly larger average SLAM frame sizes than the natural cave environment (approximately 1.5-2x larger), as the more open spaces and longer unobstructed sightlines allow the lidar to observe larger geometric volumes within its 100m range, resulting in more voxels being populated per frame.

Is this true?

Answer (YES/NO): YES